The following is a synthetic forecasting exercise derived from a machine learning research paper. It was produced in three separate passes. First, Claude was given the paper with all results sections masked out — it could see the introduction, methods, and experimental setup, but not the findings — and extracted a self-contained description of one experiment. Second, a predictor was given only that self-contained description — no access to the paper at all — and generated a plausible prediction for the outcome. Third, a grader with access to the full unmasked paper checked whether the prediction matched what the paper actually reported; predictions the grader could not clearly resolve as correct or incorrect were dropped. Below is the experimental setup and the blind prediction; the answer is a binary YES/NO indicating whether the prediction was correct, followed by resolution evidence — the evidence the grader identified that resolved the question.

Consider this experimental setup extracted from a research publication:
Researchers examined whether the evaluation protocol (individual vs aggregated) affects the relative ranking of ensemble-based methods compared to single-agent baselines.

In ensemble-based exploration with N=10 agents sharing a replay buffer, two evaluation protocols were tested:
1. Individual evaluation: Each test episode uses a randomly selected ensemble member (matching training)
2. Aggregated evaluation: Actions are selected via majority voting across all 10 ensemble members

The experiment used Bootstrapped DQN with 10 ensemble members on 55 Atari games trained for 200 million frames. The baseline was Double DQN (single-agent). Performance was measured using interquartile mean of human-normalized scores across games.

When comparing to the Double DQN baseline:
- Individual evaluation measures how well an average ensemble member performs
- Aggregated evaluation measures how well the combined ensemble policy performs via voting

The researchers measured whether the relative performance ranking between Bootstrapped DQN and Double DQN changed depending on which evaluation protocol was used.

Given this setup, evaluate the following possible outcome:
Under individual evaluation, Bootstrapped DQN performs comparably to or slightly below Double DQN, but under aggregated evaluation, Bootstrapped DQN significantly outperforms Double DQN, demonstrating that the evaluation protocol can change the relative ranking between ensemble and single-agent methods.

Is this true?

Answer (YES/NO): NO